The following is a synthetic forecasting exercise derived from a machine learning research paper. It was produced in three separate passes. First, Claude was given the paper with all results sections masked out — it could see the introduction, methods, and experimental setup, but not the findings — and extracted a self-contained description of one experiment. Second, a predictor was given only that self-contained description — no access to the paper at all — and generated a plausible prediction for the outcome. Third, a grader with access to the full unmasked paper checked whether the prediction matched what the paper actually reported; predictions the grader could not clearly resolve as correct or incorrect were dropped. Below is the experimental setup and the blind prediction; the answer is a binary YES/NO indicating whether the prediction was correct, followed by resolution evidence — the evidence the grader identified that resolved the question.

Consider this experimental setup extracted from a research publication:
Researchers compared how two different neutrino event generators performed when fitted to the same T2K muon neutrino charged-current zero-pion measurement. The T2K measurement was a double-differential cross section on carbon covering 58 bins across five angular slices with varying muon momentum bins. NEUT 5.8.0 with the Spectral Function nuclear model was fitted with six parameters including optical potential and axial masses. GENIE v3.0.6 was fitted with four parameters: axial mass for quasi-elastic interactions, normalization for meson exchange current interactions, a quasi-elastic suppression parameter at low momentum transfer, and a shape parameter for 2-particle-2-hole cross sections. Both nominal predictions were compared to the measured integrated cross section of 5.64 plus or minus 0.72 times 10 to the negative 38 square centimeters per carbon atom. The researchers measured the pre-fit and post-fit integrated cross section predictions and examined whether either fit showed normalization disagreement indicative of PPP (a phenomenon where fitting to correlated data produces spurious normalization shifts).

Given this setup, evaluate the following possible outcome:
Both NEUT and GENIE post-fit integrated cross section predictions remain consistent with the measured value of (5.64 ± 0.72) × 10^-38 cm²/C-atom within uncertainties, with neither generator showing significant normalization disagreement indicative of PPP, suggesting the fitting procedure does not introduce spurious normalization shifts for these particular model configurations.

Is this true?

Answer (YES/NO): NO